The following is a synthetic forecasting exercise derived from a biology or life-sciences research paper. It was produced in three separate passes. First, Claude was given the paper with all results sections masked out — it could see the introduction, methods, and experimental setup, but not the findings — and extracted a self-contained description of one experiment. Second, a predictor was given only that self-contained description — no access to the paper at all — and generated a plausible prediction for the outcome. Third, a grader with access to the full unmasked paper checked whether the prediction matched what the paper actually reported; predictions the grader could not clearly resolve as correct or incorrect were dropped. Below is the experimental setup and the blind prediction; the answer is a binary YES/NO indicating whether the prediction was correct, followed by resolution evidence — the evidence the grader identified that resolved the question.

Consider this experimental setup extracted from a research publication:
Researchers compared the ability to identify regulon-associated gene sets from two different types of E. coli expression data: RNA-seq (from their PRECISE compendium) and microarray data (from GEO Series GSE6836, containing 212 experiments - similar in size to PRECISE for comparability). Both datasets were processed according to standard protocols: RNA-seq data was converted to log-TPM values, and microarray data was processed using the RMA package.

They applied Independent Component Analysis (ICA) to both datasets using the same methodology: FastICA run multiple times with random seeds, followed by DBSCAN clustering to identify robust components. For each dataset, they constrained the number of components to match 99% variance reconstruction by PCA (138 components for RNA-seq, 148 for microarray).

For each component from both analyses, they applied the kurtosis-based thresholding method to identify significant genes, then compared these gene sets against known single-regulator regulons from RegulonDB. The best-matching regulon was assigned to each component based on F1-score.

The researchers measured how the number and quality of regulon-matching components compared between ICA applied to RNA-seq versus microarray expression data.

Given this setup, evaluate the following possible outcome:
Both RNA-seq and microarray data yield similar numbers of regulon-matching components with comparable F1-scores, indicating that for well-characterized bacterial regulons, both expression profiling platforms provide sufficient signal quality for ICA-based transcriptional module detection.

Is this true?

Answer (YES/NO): NO